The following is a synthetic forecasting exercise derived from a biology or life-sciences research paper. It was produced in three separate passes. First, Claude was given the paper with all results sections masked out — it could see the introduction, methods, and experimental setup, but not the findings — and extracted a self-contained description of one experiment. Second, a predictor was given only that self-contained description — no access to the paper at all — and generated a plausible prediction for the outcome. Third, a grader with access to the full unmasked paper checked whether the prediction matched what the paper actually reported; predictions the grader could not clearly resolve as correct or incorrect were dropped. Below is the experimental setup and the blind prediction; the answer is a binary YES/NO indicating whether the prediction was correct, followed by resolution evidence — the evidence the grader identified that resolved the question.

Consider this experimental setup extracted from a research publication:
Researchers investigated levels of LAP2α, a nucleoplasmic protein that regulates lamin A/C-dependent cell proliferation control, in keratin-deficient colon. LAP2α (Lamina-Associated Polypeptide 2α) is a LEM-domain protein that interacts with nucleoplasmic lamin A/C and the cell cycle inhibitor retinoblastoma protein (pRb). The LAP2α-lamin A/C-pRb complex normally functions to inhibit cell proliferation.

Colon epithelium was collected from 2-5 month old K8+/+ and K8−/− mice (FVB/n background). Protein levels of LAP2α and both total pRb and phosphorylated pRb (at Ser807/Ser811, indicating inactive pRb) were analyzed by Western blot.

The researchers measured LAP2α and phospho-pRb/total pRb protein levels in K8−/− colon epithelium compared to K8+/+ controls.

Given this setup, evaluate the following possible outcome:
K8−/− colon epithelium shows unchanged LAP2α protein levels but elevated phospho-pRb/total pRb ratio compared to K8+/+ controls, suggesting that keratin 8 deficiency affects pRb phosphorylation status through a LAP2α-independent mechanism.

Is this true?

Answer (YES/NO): YES